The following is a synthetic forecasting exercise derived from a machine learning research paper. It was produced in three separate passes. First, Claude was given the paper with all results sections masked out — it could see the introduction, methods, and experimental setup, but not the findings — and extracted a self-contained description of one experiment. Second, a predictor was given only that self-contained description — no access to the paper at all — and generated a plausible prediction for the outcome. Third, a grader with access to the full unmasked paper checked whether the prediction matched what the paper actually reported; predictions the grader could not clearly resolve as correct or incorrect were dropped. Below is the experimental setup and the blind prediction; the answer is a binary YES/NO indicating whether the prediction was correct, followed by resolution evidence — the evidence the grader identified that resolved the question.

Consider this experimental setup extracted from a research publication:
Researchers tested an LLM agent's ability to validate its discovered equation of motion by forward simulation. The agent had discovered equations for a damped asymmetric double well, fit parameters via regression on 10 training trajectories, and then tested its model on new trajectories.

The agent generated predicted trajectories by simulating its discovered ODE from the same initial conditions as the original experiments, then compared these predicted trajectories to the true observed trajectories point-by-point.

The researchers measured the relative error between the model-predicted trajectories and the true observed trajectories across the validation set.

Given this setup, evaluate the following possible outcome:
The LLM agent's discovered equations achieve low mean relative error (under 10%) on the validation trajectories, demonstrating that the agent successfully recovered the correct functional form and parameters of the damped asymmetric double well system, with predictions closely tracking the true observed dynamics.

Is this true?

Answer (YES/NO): YES